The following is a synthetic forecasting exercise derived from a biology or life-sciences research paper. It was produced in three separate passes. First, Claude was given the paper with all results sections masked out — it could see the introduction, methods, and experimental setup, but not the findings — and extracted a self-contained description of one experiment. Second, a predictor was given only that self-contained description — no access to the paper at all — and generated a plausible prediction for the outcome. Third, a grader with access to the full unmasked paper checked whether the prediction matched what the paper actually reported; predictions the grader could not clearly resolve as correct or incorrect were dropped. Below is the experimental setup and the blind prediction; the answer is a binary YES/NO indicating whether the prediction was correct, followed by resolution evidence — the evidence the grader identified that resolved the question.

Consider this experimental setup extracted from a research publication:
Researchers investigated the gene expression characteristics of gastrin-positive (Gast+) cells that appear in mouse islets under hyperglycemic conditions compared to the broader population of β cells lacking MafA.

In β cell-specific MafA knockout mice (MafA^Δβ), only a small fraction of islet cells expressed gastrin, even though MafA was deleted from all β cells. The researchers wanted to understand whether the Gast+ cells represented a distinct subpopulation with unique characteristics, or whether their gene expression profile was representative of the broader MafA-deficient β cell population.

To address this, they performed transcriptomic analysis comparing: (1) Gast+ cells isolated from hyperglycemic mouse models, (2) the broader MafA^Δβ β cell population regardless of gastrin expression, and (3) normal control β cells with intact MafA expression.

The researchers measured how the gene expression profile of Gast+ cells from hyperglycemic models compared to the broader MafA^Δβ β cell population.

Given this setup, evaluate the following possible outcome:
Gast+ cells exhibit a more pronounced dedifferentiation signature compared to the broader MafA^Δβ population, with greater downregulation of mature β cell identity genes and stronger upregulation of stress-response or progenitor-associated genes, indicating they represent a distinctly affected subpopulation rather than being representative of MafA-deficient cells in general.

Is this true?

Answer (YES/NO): NO